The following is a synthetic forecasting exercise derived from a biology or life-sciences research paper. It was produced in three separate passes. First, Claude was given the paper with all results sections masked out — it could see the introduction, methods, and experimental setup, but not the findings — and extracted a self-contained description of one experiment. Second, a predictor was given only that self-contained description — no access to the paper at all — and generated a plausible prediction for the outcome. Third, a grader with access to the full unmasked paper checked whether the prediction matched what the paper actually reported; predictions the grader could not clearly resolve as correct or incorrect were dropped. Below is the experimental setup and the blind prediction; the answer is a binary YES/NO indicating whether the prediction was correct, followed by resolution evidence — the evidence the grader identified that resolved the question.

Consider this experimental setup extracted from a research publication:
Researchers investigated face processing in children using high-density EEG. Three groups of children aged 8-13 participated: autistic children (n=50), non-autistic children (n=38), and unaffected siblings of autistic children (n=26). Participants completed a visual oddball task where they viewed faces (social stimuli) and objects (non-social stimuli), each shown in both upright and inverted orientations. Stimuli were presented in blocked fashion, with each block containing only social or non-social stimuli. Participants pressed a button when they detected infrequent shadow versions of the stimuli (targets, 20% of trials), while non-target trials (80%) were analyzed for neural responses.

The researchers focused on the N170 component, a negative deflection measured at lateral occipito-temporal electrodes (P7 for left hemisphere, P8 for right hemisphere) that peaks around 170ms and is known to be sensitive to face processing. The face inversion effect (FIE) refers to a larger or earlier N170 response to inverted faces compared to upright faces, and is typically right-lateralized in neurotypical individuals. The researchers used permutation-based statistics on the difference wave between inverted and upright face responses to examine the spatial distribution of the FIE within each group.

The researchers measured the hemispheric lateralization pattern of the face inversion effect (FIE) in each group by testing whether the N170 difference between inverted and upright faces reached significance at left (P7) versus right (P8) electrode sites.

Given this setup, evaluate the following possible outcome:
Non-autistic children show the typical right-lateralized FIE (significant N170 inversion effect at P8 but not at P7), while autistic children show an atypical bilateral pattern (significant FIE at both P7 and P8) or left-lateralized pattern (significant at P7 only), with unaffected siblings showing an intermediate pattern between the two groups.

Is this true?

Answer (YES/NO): NO